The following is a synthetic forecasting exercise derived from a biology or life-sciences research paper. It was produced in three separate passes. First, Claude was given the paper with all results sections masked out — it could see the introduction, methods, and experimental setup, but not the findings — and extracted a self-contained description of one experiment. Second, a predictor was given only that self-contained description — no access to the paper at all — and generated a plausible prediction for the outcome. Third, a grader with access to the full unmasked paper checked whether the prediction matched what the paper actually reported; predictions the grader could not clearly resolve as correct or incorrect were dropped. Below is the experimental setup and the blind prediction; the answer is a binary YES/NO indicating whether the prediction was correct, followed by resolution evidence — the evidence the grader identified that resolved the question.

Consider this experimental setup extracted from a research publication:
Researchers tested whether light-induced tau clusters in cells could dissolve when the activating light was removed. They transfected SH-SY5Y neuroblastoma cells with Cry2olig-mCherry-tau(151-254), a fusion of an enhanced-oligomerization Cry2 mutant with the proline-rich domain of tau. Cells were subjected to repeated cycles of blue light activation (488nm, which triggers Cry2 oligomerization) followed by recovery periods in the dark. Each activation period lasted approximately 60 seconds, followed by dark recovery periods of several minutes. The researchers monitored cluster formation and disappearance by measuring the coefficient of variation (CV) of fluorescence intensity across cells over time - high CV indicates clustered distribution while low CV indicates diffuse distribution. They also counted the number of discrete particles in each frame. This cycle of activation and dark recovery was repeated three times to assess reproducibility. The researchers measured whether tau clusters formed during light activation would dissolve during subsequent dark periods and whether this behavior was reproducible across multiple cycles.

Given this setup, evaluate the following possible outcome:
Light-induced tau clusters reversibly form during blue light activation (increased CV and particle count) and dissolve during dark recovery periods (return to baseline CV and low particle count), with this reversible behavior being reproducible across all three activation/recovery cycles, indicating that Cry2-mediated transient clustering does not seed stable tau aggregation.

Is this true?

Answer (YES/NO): NO